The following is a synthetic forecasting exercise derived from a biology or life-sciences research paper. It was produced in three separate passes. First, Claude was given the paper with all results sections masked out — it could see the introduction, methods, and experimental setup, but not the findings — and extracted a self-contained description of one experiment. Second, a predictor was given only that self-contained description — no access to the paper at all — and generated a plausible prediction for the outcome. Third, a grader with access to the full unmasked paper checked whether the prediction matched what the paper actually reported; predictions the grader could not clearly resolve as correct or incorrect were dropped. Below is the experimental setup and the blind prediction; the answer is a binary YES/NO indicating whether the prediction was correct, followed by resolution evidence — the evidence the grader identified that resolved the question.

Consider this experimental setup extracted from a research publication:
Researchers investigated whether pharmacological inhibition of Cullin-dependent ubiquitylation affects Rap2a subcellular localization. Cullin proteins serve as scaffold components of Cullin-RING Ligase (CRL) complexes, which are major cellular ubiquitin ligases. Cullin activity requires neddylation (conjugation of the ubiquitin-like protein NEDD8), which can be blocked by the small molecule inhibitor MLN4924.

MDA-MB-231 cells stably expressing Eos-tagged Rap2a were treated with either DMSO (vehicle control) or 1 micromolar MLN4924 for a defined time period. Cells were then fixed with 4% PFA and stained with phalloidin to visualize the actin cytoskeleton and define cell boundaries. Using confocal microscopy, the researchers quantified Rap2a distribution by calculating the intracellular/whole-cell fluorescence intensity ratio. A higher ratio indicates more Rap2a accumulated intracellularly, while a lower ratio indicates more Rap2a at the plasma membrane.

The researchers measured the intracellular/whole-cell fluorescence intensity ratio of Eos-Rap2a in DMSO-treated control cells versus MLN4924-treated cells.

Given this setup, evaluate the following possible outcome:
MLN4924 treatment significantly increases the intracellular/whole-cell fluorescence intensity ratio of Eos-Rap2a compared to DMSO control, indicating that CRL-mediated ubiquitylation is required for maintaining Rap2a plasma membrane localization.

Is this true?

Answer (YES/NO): YES